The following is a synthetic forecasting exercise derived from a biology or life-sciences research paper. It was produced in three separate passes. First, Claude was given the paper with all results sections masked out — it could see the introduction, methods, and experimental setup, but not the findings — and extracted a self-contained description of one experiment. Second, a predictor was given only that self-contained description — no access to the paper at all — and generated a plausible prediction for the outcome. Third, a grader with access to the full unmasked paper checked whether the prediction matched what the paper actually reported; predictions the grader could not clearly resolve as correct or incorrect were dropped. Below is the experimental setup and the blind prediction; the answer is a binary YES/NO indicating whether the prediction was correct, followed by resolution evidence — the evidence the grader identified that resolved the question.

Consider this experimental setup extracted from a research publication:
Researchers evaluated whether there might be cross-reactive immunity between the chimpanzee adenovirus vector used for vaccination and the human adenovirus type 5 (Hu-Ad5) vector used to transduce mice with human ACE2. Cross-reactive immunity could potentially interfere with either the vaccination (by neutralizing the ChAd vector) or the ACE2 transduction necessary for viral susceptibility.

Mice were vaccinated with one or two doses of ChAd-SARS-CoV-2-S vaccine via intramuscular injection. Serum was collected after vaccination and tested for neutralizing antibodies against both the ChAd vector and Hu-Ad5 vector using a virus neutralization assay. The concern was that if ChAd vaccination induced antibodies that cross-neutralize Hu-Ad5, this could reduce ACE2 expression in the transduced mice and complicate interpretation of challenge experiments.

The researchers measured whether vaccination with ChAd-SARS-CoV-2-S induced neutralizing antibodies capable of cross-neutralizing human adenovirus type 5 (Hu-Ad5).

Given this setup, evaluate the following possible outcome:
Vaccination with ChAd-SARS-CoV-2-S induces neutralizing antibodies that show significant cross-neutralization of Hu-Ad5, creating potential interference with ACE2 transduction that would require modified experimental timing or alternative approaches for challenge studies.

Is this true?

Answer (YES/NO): NO